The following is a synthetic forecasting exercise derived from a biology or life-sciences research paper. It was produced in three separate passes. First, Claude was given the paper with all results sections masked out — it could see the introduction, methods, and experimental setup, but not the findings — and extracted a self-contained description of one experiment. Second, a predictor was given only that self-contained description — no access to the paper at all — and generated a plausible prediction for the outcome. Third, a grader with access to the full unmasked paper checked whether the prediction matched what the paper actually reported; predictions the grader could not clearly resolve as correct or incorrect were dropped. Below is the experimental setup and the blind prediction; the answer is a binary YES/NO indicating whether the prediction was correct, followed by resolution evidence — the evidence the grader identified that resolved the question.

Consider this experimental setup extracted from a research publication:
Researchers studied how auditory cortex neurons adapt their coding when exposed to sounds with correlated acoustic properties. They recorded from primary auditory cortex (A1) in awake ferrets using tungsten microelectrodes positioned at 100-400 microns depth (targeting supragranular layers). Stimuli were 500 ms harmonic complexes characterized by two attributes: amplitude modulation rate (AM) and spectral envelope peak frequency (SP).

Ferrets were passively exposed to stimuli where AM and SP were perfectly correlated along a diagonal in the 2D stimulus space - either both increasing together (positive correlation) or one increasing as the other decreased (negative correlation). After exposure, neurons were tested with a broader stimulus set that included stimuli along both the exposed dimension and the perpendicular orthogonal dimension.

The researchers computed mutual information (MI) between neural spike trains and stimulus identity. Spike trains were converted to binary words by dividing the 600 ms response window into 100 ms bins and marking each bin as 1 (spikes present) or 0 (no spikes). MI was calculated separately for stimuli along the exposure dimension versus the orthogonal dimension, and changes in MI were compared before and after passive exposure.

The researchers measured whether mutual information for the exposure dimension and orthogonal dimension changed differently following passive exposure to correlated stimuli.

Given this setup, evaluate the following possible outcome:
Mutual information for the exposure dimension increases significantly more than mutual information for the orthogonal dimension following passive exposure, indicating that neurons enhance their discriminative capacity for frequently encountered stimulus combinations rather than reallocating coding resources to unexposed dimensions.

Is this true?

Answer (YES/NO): YES